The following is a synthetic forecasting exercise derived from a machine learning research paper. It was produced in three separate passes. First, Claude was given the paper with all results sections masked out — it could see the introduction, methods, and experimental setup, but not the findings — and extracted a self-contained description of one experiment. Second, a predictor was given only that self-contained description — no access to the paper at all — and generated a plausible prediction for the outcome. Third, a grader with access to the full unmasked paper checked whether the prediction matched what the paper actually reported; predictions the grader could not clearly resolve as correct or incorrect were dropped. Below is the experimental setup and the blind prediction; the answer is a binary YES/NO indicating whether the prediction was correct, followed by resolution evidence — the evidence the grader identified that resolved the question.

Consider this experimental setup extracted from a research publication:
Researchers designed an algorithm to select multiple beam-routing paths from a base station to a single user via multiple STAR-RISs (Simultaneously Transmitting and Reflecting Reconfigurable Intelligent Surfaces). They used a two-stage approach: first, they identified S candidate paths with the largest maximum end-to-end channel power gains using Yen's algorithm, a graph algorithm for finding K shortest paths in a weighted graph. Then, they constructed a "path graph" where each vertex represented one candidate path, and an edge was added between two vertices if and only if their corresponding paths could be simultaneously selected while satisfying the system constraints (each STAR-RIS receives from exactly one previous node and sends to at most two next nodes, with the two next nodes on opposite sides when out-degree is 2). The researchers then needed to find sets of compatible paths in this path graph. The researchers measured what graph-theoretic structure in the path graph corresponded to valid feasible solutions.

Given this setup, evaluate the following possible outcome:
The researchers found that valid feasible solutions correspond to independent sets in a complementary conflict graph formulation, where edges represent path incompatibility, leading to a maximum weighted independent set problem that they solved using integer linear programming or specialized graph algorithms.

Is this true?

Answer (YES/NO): NO